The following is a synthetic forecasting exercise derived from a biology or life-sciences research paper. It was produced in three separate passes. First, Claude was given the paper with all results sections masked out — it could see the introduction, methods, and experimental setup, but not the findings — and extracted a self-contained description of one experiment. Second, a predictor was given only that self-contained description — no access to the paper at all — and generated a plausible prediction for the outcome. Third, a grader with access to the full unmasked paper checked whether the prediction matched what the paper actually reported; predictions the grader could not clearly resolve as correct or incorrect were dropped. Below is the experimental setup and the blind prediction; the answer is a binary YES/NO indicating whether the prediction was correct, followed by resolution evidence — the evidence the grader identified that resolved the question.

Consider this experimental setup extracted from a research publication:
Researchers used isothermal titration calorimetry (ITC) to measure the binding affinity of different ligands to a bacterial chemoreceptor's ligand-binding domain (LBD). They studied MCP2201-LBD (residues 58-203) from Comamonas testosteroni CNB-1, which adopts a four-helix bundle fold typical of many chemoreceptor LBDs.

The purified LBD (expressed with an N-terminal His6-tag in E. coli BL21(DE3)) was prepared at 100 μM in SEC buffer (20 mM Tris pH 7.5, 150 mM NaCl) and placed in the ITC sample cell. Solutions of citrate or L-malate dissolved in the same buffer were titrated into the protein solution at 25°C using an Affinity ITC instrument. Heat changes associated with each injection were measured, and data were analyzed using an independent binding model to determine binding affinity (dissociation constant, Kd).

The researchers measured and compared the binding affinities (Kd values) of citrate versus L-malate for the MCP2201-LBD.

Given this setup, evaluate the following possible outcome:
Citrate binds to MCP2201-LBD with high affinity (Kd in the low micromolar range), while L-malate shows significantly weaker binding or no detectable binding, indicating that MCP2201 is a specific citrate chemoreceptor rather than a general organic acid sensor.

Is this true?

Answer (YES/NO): NO